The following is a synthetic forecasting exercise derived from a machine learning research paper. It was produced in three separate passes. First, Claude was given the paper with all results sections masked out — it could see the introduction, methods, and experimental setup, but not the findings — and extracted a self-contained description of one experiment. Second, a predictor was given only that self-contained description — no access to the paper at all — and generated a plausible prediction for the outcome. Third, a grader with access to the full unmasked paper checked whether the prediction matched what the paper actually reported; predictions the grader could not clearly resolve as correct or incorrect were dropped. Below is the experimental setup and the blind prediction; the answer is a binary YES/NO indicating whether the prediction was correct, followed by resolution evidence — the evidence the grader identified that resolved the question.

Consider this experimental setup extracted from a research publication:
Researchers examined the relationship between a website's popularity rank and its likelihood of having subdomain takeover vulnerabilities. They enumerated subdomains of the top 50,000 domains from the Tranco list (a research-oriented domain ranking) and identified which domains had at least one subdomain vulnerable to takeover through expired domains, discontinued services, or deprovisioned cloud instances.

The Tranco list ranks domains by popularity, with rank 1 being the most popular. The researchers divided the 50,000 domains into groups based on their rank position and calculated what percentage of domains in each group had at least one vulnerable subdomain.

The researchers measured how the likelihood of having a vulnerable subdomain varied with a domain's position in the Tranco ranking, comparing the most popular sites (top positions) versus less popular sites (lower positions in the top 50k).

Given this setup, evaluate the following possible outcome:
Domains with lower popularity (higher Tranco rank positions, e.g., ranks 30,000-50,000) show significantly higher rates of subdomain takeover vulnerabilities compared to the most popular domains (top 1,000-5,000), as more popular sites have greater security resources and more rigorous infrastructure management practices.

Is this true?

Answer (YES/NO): NO